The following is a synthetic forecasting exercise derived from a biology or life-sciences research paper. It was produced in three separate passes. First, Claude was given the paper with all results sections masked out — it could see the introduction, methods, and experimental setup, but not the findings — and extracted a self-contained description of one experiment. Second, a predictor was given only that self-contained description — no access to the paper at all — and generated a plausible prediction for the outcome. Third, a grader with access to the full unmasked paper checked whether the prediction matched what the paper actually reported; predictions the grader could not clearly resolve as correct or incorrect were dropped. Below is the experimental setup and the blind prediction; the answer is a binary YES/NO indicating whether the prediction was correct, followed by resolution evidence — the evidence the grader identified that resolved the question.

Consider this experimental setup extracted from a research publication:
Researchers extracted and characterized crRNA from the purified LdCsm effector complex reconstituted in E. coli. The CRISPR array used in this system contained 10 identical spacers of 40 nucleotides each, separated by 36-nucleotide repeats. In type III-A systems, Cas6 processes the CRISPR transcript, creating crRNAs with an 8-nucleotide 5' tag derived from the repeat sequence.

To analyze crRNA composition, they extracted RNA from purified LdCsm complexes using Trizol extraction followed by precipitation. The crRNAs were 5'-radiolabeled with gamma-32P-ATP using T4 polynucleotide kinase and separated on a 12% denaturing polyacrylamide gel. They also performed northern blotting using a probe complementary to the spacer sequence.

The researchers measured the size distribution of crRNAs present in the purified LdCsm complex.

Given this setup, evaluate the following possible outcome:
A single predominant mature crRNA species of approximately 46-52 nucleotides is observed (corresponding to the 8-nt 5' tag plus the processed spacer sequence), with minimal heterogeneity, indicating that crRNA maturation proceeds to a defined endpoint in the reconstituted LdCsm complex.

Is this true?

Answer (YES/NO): NO